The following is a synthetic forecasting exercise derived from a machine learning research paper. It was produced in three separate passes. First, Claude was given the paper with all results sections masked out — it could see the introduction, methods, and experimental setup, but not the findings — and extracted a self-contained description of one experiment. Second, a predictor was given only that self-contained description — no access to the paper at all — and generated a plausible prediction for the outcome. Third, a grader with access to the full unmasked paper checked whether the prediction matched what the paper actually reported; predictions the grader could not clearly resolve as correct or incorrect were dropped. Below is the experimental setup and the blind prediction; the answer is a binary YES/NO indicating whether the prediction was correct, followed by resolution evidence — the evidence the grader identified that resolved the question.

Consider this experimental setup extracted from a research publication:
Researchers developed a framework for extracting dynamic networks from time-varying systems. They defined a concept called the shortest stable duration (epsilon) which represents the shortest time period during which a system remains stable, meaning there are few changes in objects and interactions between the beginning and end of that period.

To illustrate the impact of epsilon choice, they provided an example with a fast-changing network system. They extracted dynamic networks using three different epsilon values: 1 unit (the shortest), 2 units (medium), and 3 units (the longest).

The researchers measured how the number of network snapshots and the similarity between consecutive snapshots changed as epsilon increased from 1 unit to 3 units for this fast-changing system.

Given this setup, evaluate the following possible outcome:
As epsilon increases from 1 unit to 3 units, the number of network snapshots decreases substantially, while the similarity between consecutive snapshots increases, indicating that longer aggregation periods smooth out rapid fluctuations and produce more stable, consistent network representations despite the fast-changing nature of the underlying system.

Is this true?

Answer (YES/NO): YES